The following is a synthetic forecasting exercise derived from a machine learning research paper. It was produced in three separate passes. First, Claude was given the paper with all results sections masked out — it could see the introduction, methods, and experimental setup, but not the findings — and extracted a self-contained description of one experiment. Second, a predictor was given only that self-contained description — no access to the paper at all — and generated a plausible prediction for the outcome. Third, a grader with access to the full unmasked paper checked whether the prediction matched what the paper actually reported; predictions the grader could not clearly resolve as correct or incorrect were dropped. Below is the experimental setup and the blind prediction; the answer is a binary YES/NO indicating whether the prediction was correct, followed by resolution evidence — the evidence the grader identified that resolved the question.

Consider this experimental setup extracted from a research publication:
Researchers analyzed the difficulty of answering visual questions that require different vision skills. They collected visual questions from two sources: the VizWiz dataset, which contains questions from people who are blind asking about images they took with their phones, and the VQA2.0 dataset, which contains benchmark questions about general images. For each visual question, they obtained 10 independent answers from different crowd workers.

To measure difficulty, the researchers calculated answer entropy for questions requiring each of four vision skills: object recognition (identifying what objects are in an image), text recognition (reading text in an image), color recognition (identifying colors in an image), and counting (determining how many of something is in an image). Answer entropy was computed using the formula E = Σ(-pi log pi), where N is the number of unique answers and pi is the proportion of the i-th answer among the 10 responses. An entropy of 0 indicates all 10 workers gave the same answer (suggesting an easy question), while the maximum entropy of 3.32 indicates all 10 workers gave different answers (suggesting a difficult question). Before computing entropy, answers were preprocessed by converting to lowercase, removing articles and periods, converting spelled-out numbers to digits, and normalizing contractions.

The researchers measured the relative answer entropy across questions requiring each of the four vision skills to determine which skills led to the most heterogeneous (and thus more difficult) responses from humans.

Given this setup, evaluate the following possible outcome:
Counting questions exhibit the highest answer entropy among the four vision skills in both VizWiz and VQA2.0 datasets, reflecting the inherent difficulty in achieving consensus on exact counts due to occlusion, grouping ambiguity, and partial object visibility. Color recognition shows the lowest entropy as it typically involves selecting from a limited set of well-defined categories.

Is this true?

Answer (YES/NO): NO